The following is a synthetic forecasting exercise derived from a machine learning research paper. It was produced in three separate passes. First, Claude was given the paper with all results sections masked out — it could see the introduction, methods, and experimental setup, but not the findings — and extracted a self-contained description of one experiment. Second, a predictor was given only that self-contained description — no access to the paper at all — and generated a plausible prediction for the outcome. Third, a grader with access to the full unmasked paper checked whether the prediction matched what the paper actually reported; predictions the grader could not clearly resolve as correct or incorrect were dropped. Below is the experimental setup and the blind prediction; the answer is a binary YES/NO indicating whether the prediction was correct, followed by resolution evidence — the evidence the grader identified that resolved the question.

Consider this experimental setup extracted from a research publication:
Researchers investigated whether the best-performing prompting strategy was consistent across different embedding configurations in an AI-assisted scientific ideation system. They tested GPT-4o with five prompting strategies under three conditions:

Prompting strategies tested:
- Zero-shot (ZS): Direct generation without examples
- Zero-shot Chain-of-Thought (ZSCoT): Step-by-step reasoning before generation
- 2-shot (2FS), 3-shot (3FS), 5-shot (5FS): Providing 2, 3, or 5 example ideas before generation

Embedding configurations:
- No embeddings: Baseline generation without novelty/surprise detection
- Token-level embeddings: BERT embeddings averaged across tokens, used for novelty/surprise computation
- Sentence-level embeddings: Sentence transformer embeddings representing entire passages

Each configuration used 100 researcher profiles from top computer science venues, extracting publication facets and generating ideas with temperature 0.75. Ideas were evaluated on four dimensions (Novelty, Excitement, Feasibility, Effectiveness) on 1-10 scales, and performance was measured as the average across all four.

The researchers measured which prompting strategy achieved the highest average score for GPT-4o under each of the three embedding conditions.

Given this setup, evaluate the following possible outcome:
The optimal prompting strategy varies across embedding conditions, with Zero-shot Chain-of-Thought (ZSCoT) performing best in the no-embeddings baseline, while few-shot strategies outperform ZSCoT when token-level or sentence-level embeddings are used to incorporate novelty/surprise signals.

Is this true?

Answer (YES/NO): NO